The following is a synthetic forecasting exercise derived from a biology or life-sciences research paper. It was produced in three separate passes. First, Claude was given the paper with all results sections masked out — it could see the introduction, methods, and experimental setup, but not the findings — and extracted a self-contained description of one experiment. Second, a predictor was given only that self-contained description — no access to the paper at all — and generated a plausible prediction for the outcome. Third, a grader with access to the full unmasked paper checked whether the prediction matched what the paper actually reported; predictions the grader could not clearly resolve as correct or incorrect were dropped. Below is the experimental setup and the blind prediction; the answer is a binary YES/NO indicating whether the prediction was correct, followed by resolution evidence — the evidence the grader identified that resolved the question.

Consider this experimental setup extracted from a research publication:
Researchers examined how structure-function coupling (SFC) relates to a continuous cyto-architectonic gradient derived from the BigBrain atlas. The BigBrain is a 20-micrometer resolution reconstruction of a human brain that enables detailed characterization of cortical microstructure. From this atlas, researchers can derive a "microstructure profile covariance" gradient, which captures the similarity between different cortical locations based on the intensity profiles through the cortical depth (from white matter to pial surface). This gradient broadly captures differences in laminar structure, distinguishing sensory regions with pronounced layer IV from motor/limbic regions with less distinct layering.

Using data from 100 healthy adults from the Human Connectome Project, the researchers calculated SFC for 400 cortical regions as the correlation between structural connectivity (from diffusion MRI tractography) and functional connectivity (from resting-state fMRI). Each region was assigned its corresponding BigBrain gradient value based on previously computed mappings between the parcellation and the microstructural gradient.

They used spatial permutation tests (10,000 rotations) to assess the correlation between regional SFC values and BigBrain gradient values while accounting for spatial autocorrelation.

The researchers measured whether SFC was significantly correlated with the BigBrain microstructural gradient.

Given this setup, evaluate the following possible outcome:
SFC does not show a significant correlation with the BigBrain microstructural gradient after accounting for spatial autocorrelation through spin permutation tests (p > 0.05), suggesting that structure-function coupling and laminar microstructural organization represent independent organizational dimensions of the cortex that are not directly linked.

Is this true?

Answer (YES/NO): NO